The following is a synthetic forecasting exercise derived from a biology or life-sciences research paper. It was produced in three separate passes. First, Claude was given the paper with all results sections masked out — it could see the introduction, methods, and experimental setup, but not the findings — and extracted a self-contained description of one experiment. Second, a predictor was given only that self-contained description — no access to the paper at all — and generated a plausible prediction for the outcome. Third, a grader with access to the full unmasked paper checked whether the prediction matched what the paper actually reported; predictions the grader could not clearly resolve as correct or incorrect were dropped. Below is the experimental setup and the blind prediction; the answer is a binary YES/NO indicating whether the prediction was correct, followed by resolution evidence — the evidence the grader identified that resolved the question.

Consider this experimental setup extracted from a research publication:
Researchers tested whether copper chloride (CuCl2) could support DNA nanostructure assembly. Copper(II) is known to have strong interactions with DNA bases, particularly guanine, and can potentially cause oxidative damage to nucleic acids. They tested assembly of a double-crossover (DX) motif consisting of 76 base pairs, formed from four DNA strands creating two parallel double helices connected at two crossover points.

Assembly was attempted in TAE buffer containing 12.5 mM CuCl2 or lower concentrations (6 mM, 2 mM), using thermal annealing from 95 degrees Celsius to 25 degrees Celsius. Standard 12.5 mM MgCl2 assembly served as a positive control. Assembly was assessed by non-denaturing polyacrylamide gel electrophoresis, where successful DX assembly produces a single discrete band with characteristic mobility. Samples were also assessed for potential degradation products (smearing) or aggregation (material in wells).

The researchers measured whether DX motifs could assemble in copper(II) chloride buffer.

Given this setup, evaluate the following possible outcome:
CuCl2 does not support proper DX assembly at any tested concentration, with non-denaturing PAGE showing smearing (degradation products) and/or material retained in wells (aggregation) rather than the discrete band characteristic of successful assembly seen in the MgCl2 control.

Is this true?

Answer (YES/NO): YES